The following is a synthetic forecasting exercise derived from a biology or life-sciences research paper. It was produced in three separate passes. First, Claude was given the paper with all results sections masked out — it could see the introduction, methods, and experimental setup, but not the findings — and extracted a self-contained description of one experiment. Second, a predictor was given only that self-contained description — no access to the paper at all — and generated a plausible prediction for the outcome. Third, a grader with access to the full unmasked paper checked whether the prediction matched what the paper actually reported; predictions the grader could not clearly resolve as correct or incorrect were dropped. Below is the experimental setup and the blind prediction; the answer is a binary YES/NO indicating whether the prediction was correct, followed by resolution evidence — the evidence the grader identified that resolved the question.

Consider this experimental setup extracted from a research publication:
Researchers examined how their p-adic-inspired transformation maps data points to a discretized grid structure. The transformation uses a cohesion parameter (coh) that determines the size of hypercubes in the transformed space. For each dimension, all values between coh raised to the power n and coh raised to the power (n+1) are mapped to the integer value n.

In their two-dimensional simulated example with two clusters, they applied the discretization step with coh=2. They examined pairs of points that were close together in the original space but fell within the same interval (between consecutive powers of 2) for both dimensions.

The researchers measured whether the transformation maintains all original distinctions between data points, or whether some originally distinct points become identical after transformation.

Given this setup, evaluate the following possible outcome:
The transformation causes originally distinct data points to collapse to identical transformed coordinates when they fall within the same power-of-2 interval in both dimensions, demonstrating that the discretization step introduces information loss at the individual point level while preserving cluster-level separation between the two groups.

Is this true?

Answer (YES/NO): YES